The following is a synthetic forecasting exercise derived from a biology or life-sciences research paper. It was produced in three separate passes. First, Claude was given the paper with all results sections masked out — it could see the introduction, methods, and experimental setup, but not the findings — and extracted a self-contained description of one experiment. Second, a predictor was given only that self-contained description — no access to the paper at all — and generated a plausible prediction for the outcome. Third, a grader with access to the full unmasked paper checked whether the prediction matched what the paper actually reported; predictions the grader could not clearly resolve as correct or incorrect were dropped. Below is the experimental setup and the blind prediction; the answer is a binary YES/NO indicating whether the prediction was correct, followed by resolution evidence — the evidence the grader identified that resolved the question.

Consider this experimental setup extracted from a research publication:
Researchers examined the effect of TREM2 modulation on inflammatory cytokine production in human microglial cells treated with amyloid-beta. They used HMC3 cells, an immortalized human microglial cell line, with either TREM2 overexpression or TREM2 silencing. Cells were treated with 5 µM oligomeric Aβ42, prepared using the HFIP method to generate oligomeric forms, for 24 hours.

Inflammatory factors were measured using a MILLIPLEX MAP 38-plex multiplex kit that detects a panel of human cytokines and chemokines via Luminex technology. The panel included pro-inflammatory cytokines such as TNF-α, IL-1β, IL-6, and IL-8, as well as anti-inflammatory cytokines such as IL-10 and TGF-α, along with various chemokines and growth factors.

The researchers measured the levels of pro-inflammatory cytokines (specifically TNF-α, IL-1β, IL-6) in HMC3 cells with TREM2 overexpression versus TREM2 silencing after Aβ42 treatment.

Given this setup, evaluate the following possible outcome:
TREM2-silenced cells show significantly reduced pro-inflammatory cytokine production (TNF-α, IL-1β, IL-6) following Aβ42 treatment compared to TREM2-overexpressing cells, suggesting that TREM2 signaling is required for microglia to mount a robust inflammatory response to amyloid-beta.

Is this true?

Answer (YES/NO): NO